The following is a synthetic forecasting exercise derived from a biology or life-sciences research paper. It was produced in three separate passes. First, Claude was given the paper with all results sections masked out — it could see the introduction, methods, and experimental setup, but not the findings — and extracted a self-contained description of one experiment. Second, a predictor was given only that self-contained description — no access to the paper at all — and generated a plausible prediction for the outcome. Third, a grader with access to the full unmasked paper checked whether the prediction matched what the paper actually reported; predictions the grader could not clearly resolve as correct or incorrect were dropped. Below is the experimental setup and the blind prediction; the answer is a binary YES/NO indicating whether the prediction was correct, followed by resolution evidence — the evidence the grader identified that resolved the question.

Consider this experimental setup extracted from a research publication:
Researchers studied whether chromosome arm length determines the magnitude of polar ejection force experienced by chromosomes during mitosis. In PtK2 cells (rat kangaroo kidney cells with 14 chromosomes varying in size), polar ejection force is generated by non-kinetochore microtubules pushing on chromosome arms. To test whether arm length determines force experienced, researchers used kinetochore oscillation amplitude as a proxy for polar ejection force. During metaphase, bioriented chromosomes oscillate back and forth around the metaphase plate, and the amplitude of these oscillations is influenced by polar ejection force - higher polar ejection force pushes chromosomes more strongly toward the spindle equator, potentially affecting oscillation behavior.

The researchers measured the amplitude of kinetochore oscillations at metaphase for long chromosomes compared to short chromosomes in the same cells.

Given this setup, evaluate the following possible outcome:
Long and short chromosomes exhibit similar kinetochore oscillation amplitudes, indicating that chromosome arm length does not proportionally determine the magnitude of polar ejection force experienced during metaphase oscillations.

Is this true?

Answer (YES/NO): NO